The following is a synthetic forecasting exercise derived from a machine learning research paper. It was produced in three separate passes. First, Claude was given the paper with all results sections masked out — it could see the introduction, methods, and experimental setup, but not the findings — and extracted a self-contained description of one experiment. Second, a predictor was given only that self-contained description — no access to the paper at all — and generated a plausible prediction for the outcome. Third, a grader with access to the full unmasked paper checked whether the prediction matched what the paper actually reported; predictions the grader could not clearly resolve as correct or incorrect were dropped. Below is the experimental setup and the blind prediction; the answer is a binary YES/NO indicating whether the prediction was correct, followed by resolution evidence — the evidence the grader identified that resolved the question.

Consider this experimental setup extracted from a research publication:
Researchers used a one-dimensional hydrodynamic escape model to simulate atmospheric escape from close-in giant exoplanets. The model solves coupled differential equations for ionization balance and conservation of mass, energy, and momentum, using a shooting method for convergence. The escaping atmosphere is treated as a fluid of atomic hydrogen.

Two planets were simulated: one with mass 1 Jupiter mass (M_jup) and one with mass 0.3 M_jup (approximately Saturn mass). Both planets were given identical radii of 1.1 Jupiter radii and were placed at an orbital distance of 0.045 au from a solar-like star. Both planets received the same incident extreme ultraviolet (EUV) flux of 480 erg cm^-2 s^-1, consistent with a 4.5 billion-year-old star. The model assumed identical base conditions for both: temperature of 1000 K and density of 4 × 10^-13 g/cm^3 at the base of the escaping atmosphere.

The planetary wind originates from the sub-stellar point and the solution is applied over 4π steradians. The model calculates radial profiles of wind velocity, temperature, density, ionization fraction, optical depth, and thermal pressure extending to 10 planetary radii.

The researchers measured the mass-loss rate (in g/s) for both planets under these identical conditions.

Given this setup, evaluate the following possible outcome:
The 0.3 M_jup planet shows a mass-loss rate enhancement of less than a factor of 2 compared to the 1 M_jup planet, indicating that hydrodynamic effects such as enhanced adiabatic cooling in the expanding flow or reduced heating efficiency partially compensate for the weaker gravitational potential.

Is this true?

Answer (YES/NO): NO